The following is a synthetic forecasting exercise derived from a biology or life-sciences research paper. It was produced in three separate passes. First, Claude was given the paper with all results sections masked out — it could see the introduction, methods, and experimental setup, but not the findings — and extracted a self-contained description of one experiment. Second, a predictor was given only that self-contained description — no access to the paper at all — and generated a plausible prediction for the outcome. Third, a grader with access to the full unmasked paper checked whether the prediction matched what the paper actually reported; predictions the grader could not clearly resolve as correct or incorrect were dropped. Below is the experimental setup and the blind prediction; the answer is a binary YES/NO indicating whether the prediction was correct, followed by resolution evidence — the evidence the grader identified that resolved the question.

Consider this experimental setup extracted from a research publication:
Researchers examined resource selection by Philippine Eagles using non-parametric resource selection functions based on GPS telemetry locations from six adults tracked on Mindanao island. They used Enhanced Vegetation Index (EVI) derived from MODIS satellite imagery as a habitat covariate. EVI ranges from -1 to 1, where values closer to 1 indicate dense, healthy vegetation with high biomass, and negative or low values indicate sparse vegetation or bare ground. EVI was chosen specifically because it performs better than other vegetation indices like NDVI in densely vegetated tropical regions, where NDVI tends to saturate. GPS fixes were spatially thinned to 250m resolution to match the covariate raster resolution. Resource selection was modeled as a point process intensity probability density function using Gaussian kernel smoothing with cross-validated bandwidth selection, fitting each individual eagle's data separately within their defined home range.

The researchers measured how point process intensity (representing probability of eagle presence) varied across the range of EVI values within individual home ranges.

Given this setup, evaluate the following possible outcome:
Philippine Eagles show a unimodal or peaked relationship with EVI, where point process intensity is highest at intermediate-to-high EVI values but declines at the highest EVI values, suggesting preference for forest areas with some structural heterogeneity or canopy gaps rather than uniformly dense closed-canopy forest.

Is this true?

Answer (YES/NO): YES